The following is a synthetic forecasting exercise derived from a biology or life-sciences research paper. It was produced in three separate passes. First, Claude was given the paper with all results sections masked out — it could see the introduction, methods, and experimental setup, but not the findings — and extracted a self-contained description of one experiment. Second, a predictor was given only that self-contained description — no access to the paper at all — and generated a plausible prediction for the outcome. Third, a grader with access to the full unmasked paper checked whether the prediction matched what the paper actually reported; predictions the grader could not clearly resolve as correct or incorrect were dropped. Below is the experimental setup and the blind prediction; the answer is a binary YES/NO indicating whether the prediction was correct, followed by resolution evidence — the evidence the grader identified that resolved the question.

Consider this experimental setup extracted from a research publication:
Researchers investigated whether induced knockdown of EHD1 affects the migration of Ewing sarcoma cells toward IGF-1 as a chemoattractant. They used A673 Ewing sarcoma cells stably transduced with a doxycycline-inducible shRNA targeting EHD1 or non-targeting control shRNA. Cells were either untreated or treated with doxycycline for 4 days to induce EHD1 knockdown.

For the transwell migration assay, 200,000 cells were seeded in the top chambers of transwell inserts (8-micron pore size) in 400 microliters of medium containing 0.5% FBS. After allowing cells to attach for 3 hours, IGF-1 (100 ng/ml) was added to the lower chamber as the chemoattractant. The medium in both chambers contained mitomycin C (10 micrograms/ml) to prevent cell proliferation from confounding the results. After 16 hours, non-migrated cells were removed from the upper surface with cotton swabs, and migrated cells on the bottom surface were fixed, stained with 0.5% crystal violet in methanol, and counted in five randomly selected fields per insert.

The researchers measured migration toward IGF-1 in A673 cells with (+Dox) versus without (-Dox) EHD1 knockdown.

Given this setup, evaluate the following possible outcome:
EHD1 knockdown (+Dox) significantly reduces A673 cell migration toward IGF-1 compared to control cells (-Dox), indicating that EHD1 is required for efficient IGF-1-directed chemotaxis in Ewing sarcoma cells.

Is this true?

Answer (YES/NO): YES